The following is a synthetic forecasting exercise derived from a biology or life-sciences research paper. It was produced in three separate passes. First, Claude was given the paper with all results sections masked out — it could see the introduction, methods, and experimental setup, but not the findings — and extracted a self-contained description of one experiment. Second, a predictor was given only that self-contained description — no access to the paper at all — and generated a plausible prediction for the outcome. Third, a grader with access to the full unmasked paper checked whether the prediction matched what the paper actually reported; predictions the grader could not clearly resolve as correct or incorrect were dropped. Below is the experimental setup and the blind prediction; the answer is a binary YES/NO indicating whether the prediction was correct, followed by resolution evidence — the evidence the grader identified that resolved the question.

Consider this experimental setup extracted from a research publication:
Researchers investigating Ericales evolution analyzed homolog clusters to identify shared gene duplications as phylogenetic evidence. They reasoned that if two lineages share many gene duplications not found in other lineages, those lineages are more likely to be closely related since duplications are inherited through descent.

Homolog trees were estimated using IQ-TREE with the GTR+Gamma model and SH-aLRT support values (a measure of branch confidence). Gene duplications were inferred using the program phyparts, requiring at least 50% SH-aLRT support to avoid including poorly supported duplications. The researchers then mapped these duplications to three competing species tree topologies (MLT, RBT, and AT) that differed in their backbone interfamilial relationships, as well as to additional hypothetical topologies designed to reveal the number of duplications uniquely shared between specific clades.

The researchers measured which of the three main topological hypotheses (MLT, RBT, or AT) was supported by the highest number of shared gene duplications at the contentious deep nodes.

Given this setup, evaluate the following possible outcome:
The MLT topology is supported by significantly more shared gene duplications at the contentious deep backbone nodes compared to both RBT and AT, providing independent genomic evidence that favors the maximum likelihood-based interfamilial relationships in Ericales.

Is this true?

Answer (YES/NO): NO